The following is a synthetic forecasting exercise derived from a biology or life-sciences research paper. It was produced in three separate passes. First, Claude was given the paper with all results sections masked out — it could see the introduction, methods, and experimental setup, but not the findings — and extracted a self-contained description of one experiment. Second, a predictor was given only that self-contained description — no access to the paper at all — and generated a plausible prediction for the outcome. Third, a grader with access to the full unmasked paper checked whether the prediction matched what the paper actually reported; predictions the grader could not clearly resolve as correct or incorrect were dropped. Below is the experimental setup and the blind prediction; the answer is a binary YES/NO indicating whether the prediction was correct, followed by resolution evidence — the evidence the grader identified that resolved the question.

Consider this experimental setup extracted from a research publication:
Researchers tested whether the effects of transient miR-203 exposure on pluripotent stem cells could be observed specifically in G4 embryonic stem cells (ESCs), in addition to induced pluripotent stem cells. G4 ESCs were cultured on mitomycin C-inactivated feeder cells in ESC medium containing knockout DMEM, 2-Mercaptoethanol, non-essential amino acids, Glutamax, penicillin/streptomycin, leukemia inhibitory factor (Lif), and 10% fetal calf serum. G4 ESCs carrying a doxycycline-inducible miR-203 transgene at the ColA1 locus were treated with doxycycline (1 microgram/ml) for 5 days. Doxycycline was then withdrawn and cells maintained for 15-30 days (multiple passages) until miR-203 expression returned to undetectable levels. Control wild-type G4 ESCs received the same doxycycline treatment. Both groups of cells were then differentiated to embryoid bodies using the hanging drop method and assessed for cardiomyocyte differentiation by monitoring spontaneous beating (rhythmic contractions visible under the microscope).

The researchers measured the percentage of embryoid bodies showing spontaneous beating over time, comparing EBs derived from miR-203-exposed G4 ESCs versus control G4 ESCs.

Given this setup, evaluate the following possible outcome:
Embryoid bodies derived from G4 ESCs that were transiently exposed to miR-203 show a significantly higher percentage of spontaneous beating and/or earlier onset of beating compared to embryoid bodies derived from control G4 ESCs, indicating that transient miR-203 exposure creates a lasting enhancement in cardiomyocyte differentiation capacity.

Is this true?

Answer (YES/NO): YES